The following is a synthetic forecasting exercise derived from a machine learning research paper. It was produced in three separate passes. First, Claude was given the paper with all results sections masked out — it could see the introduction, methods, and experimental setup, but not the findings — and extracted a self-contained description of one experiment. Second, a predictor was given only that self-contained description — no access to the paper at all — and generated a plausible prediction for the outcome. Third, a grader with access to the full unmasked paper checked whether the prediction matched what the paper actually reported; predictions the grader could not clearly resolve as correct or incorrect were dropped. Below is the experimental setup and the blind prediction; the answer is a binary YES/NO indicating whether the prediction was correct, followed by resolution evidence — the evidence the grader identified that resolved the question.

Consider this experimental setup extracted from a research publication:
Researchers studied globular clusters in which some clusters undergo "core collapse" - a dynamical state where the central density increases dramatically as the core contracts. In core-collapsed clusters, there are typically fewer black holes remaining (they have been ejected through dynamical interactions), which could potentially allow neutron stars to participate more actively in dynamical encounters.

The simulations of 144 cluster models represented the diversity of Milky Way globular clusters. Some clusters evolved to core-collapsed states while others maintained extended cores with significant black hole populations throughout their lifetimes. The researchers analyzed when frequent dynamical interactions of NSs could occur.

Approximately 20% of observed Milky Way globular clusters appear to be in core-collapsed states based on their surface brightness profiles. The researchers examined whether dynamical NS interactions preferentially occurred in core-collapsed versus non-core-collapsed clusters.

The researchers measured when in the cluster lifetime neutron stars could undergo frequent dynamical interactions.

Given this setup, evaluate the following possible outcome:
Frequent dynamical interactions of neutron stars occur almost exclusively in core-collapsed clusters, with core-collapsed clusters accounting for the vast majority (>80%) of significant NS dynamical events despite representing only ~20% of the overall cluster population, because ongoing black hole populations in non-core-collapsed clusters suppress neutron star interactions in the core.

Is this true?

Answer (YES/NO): YES